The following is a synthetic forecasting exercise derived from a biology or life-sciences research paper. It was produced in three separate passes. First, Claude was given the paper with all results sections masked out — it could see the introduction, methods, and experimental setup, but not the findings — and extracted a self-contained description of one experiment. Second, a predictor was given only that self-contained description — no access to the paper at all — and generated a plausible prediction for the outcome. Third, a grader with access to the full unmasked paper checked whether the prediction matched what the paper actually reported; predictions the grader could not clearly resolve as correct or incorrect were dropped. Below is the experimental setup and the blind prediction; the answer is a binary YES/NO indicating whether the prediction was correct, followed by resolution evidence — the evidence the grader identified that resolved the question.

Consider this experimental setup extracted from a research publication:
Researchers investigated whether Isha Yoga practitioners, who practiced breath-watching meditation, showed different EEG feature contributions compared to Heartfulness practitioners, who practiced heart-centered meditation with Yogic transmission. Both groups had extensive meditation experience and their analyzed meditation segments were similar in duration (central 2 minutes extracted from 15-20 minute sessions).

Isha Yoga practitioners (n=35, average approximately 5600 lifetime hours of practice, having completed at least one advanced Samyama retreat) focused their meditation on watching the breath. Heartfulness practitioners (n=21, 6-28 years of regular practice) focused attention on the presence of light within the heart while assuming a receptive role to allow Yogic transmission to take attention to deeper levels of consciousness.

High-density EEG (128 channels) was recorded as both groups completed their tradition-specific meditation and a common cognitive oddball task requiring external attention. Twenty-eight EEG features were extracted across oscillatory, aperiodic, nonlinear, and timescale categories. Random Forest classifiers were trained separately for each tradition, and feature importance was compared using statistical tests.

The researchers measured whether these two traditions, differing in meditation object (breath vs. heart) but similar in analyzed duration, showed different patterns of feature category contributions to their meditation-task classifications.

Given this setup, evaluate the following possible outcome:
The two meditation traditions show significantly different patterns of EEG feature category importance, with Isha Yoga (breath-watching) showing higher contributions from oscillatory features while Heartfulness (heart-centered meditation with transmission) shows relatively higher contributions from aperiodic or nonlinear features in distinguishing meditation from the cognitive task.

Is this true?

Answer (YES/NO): YES